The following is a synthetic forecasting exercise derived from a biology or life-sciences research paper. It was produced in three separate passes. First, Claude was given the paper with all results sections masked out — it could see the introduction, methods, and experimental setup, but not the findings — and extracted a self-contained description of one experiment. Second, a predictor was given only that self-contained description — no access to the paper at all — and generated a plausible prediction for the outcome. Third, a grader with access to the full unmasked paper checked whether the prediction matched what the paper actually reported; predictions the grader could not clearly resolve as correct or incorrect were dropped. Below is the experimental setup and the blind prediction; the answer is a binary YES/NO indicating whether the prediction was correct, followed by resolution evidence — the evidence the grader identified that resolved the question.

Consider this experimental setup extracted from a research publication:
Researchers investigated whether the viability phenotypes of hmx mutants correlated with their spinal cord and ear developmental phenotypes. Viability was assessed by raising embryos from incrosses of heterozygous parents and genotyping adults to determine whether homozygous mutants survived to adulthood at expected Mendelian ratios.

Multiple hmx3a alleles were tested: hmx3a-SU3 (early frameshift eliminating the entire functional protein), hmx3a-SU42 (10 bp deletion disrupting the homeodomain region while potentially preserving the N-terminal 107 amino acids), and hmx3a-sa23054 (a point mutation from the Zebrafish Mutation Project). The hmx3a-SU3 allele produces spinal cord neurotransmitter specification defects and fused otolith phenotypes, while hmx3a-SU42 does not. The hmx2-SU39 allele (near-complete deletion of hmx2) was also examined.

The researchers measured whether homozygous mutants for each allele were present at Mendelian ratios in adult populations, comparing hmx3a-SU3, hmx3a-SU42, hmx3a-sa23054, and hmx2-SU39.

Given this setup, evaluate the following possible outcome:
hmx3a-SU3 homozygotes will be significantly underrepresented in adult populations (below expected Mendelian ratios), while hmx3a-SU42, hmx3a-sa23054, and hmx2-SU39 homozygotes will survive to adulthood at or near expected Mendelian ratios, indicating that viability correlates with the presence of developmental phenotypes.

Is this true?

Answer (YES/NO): YES